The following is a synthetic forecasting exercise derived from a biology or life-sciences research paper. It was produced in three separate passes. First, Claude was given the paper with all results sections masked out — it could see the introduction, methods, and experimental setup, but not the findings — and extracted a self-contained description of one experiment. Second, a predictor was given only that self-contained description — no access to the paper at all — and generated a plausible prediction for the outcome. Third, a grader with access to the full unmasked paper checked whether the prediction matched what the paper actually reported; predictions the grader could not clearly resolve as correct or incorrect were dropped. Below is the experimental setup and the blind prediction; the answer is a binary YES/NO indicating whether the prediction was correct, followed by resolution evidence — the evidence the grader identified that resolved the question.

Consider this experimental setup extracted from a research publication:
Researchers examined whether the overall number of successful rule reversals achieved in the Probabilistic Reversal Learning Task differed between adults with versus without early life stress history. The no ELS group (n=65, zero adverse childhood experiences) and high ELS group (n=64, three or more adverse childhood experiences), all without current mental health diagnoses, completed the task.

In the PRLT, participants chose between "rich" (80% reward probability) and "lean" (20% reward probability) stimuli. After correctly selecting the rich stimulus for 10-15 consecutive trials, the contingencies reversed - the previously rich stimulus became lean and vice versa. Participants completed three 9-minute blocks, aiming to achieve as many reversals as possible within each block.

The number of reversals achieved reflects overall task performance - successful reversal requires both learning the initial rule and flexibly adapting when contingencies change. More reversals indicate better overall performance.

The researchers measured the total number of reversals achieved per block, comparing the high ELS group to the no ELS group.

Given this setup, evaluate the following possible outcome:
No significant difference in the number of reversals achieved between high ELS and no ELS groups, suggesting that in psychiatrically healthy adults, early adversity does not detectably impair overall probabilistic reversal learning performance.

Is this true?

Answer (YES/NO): YES